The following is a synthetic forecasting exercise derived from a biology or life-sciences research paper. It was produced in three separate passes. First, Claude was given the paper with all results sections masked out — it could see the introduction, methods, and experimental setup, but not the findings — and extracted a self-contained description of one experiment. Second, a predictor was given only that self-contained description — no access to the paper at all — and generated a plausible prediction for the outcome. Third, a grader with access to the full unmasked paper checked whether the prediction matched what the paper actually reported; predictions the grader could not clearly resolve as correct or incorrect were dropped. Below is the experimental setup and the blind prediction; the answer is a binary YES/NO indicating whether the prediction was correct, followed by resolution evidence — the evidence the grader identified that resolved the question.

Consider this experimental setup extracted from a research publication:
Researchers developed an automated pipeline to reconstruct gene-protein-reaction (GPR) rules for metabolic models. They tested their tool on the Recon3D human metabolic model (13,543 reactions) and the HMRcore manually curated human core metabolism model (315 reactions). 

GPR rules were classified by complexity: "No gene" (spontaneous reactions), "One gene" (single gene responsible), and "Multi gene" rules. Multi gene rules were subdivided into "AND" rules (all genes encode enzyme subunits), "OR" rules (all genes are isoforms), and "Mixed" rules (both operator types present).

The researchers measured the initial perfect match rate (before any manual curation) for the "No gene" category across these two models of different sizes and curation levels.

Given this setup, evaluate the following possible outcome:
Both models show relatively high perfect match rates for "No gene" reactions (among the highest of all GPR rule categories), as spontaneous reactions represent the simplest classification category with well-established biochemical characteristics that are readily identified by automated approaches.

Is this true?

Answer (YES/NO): NO